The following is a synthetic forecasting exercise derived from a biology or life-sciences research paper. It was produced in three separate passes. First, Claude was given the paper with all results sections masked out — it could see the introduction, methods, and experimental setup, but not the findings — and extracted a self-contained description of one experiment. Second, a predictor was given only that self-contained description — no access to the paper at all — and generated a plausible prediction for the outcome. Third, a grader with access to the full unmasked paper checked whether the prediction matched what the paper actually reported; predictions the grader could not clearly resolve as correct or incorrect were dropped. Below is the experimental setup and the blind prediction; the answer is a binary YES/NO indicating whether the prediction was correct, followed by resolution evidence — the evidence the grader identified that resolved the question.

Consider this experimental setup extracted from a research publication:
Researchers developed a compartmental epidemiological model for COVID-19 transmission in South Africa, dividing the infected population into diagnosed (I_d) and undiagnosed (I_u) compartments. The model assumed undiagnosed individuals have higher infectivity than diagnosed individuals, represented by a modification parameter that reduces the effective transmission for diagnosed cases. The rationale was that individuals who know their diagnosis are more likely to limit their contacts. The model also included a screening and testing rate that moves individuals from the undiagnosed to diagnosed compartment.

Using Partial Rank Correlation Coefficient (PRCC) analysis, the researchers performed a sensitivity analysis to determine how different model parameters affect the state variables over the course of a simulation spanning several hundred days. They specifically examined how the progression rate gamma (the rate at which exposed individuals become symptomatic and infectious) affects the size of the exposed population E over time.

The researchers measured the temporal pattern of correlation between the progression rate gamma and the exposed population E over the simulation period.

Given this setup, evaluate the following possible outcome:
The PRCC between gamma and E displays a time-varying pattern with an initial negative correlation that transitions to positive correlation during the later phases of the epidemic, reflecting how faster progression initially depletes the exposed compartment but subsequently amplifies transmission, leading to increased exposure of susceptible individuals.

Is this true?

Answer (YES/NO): YES